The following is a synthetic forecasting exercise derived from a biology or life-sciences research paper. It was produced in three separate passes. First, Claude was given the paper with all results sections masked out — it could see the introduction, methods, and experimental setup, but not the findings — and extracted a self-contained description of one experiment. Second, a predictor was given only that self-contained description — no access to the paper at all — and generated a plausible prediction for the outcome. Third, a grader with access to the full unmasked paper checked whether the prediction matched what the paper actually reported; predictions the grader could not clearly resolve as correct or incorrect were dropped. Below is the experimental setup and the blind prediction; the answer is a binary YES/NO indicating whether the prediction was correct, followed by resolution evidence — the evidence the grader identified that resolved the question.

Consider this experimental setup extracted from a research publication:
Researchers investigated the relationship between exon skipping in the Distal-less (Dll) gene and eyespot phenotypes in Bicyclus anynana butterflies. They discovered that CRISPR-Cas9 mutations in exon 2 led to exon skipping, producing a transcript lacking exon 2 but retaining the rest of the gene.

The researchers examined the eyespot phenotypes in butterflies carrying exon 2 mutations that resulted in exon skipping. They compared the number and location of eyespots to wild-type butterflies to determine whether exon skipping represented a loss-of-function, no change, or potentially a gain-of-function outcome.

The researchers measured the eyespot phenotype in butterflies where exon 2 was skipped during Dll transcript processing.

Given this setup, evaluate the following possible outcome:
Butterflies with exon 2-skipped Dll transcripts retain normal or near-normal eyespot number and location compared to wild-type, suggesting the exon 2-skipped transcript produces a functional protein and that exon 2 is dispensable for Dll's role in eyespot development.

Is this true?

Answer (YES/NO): NO